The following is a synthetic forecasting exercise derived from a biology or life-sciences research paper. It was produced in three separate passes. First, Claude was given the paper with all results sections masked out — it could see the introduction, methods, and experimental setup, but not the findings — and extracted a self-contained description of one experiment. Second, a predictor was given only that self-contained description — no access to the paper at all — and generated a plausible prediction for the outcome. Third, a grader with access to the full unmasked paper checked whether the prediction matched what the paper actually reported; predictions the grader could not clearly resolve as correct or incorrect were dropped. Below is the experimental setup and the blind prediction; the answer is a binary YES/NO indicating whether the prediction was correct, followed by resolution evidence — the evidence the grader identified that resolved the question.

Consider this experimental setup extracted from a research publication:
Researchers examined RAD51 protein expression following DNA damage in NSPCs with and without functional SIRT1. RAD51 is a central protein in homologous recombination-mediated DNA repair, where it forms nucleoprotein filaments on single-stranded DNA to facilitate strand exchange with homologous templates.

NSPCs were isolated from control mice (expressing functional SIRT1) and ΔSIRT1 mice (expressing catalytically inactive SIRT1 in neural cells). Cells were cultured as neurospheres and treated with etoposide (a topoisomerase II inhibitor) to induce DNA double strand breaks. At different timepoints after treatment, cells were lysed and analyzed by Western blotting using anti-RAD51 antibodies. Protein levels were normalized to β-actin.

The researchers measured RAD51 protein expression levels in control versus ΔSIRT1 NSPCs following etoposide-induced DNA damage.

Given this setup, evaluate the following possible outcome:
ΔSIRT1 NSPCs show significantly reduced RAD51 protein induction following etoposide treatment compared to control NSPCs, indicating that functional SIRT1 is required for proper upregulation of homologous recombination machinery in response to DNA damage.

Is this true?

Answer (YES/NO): YES